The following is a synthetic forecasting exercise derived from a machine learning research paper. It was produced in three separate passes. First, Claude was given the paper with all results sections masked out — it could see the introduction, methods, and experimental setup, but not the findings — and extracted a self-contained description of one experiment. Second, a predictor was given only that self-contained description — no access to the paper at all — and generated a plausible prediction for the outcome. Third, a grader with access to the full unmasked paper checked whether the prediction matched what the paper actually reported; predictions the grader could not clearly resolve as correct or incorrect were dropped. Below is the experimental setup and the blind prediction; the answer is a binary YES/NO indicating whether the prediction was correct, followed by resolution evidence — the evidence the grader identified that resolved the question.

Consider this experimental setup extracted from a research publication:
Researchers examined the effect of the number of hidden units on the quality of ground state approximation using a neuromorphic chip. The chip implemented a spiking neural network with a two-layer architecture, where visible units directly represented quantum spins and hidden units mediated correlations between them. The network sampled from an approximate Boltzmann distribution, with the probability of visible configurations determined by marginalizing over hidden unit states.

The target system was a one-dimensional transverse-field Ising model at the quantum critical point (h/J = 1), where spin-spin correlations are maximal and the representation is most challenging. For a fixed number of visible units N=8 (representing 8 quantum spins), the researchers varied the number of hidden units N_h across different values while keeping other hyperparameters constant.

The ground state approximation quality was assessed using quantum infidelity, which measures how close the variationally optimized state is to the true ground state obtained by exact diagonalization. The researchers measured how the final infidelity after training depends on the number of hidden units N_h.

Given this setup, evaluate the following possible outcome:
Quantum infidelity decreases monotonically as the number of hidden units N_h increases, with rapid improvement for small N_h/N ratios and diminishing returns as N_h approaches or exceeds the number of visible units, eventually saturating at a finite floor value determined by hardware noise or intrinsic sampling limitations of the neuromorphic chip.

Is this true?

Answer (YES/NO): NO